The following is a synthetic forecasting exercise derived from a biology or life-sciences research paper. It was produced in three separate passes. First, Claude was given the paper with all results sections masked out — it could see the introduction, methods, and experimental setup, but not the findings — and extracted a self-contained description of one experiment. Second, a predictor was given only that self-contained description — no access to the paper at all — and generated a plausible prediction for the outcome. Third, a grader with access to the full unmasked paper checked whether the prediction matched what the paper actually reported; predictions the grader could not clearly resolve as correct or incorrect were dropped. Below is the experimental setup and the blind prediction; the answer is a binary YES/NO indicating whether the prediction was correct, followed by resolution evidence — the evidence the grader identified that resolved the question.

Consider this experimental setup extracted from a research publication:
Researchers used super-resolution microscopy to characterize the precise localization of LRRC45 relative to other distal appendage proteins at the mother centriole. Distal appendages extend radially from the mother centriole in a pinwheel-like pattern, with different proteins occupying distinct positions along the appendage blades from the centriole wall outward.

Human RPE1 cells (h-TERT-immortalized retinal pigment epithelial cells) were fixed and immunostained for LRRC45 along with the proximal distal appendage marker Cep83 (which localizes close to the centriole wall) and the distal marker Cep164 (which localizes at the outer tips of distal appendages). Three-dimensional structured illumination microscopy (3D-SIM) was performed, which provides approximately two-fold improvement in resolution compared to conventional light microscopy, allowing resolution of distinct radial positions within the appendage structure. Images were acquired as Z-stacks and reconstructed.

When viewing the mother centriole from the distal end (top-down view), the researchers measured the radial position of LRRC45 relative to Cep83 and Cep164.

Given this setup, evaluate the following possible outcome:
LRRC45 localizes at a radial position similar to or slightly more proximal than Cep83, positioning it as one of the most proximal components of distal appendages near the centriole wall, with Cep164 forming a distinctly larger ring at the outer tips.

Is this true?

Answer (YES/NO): YES